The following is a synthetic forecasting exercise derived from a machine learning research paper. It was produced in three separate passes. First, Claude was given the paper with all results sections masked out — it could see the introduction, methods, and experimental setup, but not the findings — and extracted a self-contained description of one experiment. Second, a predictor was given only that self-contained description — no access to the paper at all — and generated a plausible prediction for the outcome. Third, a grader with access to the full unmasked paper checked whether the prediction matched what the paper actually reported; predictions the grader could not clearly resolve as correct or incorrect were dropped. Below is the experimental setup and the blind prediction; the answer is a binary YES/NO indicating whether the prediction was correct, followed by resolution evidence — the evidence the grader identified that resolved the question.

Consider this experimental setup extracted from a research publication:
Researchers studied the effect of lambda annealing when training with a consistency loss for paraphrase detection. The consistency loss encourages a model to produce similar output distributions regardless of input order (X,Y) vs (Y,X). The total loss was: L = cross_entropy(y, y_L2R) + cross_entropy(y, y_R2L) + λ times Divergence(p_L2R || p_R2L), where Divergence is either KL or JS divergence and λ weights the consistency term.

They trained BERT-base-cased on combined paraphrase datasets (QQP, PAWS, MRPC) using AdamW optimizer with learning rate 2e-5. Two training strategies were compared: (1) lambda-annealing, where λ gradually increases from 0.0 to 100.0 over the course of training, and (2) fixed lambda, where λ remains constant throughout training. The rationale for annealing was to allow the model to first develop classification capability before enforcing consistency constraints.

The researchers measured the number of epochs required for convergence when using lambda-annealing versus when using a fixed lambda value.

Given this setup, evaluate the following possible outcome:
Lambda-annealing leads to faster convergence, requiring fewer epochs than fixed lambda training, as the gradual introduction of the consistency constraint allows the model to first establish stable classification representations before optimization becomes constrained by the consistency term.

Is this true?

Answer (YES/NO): YES